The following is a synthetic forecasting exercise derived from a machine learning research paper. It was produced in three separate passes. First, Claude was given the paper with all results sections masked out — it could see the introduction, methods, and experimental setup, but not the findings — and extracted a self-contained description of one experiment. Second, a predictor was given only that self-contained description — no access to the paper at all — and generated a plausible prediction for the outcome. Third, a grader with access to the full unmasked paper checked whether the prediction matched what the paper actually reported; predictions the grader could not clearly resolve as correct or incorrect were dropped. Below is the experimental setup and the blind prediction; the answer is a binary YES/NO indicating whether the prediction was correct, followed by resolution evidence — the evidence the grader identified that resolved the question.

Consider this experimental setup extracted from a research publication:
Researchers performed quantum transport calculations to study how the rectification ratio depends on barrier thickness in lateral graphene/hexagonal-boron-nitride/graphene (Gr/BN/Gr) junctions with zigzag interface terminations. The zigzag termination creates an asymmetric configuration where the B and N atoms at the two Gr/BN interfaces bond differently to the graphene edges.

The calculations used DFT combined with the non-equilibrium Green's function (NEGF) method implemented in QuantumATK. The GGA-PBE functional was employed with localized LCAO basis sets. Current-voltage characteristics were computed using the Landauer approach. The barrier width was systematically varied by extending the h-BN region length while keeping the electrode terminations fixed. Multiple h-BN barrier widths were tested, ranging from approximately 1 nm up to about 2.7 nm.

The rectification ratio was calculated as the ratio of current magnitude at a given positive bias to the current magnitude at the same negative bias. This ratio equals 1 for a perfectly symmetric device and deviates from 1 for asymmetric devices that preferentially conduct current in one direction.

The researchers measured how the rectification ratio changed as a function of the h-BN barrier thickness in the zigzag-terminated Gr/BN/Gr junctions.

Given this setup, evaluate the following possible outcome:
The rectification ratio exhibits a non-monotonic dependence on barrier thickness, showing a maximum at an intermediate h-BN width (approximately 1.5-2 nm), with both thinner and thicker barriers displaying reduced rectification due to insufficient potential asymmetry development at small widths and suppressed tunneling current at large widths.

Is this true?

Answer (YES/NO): NO